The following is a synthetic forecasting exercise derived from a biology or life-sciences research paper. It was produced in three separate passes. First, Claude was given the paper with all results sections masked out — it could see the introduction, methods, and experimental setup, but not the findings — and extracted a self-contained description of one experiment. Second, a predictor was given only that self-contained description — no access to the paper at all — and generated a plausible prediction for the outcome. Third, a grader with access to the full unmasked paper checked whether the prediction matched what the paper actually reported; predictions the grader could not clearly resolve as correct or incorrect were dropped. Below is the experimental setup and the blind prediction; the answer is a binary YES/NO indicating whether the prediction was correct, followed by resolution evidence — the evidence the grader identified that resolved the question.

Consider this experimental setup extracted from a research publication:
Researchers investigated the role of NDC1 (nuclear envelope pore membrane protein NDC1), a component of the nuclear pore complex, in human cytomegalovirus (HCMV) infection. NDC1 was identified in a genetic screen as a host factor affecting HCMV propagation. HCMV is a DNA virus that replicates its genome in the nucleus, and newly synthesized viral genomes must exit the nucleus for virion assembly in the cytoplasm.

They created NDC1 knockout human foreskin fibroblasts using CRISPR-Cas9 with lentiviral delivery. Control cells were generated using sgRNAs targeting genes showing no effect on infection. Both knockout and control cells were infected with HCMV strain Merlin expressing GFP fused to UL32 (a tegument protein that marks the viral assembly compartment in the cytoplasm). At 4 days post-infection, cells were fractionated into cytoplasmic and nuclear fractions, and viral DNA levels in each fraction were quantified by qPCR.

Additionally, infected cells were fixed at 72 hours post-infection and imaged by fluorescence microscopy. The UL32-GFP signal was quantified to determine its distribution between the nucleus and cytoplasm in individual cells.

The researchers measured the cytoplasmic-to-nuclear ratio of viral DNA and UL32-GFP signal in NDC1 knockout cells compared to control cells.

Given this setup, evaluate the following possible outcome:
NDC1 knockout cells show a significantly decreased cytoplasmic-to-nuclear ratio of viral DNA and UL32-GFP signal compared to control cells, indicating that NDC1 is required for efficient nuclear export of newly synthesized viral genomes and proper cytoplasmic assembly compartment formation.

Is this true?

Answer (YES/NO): YES